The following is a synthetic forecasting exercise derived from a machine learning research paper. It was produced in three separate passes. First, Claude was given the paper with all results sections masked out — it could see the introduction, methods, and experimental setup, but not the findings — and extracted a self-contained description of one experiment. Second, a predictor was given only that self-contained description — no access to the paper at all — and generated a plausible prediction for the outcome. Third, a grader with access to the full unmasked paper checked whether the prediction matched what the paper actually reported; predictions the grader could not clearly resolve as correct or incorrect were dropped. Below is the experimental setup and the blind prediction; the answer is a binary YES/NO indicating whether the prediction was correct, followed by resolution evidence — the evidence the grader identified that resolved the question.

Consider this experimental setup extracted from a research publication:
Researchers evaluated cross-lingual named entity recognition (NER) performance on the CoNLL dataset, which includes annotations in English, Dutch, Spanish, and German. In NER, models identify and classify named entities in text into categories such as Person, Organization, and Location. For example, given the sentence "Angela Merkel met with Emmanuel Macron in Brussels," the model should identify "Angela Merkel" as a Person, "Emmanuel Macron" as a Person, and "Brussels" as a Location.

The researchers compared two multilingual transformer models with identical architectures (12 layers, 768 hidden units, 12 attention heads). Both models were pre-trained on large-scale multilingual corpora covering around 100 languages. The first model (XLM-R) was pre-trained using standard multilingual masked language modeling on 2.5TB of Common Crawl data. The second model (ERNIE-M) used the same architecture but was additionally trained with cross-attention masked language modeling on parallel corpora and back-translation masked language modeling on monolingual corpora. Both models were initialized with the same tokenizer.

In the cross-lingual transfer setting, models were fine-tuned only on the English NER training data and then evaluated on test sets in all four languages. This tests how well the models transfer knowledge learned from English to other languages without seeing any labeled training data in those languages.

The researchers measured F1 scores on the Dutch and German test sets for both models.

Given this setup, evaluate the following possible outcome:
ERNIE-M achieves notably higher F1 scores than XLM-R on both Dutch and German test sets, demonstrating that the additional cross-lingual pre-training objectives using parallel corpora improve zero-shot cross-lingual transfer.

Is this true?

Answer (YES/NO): NO